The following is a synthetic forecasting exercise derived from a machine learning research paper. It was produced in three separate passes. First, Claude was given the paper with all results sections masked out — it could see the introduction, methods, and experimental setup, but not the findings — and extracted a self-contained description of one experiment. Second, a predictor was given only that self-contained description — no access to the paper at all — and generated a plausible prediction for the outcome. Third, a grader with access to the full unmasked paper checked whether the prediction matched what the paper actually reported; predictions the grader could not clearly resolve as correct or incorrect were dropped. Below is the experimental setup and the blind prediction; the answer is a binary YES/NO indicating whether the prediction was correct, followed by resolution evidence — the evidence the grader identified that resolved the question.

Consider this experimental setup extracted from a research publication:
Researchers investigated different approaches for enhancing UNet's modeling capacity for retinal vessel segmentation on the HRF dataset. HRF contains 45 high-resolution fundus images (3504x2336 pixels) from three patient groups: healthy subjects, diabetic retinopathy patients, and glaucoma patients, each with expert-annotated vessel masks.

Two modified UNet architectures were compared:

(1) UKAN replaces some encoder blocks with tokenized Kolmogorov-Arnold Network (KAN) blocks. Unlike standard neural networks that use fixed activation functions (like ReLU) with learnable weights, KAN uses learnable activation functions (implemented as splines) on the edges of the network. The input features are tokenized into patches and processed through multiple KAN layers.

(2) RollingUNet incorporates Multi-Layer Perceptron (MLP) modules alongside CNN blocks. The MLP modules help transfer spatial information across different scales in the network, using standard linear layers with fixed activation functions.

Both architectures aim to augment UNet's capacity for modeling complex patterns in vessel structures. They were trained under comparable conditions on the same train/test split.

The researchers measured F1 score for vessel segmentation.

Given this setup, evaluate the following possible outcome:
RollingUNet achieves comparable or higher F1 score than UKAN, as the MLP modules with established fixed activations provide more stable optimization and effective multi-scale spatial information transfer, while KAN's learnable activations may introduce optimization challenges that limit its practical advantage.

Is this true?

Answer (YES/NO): NO